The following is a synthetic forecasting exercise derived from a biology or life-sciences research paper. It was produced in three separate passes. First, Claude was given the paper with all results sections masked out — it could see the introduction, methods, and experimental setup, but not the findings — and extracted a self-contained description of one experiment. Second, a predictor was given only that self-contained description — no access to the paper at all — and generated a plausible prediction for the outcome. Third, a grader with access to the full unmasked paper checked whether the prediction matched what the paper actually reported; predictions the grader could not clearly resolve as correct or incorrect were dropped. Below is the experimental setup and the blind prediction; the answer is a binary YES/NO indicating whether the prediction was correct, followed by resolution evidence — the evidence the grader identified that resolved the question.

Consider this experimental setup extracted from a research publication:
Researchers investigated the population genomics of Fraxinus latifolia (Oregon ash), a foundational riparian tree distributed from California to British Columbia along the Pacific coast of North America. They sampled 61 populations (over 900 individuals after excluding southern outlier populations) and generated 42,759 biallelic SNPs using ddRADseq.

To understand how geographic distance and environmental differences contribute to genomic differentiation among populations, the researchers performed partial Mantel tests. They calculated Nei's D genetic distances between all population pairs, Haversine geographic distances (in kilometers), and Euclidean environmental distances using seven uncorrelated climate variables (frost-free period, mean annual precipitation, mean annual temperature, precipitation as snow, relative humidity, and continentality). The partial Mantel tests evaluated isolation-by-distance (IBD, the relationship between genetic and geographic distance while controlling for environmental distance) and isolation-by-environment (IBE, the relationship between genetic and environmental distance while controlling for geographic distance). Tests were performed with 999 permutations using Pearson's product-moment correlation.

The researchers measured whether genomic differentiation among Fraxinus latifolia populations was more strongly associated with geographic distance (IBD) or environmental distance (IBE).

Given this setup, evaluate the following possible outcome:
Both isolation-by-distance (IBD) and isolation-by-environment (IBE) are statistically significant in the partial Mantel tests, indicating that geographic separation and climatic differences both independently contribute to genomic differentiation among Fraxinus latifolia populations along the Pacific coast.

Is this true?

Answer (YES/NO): YES